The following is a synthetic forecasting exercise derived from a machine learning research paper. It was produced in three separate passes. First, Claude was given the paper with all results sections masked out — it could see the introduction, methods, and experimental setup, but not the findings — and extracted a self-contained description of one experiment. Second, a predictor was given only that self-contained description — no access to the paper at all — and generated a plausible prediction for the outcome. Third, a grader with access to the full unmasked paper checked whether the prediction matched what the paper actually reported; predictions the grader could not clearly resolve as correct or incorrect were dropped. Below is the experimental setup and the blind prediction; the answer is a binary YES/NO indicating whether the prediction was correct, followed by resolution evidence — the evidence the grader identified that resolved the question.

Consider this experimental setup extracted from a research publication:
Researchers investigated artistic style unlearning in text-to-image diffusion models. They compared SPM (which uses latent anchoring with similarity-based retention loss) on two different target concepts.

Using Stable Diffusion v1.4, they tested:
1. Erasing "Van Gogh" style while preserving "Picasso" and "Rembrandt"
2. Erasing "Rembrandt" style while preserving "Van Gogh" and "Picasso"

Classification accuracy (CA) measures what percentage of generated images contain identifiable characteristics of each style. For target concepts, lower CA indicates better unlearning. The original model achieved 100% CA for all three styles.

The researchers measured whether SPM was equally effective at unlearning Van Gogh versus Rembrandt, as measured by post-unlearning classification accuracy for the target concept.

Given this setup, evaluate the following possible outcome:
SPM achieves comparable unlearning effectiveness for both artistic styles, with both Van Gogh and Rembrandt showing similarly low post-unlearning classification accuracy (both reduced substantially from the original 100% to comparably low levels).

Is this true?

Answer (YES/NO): NO